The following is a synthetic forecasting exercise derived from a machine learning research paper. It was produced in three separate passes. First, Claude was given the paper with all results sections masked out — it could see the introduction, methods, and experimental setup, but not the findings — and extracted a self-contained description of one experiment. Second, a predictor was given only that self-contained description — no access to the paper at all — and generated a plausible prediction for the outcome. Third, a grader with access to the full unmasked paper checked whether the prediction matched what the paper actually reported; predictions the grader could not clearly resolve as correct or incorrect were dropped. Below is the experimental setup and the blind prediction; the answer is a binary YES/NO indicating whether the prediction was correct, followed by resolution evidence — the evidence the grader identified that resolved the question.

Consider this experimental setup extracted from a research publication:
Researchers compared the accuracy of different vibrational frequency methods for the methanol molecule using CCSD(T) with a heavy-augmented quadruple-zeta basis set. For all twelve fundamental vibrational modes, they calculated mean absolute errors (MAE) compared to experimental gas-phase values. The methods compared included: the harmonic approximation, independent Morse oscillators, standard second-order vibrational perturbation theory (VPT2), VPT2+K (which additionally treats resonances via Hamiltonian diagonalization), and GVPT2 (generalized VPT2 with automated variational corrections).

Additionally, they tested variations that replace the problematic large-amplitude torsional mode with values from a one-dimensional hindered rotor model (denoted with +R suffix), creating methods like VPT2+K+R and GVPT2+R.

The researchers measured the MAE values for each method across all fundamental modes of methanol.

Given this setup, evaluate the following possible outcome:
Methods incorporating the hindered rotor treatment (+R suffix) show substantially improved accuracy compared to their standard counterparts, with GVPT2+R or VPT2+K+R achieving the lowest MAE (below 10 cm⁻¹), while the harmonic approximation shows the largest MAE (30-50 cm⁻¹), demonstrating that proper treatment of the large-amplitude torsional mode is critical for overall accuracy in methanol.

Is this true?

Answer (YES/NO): NO